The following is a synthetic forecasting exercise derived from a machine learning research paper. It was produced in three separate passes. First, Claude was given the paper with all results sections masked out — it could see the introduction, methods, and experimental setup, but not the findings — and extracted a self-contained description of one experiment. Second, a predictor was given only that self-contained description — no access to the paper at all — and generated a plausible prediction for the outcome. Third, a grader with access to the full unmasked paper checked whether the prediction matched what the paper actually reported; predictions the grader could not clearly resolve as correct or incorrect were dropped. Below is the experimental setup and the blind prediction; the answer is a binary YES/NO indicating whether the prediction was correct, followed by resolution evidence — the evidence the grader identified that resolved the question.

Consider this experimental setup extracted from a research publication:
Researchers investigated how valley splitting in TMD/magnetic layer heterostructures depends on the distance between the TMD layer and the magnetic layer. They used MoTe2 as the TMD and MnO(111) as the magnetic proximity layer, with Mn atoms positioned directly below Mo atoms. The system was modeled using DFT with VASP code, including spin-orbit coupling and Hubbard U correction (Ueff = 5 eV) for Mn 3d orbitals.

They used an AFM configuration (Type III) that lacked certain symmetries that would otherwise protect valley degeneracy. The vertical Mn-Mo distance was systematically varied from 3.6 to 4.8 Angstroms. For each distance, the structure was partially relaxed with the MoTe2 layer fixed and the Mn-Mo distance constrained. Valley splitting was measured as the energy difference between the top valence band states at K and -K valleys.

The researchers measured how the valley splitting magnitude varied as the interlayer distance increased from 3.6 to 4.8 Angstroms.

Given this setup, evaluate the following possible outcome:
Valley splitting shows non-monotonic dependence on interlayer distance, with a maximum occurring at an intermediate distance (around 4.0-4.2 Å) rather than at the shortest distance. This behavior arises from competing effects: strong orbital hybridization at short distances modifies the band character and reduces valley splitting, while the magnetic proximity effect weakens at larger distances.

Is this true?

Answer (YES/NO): NO